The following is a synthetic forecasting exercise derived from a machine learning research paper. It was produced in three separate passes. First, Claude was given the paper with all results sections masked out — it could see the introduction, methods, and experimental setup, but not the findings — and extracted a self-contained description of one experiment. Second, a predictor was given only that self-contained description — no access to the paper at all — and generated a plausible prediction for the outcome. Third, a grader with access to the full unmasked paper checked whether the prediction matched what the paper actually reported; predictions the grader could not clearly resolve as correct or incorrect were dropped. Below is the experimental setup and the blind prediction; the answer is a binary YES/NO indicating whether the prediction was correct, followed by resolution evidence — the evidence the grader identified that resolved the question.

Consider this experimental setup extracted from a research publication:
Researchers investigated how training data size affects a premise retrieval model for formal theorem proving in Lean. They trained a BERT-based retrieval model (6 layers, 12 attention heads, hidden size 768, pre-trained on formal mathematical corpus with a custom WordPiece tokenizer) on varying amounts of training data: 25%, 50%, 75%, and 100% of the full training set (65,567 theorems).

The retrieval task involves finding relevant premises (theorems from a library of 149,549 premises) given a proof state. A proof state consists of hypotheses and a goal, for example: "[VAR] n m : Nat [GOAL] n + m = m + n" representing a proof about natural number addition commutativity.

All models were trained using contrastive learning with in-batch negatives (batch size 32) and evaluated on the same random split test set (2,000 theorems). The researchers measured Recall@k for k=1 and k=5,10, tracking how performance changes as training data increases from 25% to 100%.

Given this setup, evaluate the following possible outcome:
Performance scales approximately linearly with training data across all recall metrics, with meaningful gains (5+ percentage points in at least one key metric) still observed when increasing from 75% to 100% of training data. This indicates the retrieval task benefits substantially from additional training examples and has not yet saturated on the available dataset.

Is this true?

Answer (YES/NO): NO